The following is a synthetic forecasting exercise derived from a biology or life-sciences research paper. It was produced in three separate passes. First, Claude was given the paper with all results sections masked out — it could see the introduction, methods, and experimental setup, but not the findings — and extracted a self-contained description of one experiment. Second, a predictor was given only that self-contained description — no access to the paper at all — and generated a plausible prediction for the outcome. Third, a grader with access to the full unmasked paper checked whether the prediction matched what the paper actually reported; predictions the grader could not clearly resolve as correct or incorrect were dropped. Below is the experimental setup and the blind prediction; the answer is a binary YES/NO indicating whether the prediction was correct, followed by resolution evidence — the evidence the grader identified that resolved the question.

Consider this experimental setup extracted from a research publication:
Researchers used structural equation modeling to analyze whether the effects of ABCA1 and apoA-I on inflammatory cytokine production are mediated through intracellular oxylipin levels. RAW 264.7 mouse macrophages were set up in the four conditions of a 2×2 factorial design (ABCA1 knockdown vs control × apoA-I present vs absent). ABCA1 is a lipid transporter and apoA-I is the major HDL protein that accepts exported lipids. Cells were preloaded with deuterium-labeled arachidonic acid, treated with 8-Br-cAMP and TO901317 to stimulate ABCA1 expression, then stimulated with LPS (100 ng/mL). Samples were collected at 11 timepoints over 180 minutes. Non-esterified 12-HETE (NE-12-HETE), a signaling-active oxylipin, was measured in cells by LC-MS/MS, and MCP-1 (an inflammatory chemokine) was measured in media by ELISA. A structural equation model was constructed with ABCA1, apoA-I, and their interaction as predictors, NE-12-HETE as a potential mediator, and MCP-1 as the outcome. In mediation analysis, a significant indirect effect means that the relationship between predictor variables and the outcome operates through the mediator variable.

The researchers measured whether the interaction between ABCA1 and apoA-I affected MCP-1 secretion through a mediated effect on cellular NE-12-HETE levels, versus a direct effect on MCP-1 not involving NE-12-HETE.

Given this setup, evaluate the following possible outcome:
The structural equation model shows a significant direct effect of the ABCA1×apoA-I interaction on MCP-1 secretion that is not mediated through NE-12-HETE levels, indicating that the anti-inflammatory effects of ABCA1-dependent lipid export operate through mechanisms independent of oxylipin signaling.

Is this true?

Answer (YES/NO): NO